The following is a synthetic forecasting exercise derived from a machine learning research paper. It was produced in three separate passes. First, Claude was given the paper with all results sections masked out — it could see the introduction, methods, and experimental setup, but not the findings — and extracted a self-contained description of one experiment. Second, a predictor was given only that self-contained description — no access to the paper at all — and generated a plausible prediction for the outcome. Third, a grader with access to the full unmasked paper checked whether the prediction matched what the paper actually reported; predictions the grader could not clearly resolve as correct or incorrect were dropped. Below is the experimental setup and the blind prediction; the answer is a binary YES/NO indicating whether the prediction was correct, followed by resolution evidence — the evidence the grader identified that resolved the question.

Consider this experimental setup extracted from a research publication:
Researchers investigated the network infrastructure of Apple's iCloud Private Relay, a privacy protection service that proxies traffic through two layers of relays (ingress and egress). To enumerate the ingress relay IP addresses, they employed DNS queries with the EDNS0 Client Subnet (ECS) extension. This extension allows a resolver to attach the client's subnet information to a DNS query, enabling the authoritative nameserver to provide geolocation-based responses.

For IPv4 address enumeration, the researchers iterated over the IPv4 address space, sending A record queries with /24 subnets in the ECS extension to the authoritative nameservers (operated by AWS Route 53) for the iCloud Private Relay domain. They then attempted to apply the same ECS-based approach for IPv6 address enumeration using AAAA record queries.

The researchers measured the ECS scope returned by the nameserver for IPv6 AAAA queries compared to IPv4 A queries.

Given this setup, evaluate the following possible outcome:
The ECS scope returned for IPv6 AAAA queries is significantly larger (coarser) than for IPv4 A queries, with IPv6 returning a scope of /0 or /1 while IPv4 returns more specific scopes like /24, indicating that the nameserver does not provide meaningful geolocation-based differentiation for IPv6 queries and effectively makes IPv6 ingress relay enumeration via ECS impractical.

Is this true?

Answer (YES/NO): YES